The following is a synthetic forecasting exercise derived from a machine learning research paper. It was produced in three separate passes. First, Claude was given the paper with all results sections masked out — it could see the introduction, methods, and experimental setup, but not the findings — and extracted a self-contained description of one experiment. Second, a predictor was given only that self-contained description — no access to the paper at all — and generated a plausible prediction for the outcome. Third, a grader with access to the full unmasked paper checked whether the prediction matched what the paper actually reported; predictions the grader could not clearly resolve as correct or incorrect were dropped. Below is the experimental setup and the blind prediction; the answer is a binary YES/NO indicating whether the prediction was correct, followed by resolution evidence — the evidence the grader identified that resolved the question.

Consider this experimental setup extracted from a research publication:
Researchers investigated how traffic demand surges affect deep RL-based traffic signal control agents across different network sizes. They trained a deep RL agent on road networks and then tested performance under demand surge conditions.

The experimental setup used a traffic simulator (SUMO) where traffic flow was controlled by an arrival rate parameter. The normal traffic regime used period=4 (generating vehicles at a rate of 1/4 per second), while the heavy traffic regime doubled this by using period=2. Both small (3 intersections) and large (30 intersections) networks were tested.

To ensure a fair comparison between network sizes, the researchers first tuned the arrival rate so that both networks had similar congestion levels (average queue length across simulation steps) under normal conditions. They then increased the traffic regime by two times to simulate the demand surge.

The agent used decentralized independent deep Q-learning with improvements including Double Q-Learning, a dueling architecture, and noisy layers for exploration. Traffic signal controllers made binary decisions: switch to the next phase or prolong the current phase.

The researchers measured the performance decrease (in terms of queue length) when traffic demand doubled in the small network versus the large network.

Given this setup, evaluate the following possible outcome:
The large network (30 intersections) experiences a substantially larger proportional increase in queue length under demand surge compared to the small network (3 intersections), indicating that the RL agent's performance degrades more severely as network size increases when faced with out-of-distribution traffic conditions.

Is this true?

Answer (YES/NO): YES